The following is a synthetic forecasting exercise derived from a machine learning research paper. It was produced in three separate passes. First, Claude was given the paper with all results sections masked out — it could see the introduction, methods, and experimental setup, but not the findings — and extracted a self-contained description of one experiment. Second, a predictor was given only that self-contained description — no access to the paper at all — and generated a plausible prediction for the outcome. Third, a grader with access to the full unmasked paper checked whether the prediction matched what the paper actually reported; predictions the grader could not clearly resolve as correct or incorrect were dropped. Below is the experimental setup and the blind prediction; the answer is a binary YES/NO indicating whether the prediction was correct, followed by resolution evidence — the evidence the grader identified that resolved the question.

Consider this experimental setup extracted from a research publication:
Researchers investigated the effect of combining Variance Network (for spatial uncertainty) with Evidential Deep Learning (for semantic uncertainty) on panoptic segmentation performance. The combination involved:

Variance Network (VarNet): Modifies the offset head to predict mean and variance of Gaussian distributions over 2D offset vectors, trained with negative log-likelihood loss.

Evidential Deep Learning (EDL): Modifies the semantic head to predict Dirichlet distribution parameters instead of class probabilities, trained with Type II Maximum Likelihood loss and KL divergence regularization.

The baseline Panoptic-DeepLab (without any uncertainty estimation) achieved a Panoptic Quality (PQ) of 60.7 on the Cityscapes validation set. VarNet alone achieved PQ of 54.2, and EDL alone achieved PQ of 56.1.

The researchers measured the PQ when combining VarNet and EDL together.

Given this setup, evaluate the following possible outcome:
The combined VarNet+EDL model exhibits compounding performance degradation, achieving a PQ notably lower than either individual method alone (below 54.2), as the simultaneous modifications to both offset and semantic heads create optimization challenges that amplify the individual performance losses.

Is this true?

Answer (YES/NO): YES